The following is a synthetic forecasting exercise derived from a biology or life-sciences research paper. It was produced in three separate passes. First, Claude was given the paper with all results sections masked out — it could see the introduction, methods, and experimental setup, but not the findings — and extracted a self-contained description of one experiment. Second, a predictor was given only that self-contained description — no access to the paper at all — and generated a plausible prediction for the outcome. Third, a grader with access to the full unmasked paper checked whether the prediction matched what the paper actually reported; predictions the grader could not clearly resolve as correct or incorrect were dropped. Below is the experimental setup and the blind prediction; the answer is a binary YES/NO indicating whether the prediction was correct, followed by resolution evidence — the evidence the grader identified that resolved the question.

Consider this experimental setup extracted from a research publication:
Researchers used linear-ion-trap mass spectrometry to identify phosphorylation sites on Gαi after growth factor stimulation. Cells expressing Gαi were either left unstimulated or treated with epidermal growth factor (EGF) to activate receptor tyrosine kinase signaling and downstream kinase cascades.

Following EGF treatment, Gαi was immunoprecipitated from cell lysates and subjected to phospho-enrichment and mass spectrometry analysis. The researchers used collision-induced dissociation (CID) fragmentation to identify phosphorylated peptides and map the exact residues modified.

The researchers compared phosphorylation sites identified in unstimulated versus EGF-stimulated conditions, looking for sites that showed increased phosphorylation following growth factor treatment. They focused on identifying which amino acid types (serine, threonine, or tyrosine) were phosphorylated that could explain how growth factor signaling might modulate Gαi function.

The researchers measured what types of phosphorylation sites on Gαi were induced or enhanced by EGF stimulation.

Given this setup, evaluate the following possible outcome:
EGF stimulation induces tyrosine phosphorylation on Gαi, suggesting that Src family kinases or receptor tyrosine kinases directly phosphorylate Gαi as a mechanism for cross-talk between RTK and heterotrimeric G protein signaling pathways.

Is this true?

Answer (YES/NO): YES